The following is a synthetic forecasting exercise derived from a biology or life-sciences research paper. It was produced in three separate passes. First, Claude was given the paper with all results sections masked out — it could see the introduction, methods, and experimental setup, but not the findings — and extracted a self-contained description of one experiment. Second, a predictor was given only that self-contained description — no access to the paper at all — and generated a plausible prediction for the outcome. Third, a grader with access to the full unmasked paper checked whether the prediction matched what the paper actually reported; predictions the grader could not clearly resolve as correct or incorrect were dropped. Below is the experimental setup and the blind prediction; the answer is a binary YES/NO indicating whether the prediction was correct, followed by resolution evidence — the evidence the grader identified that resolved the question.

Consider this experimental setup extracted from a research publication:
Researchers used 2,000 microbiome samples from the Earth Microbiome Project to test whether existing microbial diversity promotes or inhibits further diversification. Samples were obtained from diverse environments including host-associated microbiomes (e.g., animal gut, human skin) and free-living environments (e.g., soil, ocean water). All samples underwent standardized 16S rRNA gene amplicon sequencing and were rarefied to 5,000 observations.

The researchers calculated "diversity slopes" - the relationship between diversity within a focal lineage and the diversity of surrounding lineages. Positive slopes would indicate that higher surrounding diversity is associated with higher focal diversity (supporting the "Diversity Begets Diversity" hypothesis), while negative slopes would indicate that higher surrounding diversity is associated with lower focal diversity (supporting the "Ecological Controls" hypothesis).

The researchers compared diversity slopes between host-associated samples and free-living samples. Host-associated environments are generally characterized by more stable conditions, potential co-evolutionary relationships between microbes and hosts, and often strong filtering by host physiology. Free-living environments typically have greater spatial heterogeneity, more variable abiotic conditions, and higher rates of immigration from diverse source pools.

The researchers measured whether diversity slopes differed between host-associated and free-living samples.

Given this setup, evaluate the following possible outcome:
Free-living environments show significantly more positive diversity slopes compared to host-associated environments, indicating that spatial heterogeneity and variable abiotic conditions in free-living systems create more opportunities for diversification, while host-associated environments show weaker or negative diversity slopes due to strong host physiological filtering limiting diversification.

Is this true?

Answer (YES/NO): NO